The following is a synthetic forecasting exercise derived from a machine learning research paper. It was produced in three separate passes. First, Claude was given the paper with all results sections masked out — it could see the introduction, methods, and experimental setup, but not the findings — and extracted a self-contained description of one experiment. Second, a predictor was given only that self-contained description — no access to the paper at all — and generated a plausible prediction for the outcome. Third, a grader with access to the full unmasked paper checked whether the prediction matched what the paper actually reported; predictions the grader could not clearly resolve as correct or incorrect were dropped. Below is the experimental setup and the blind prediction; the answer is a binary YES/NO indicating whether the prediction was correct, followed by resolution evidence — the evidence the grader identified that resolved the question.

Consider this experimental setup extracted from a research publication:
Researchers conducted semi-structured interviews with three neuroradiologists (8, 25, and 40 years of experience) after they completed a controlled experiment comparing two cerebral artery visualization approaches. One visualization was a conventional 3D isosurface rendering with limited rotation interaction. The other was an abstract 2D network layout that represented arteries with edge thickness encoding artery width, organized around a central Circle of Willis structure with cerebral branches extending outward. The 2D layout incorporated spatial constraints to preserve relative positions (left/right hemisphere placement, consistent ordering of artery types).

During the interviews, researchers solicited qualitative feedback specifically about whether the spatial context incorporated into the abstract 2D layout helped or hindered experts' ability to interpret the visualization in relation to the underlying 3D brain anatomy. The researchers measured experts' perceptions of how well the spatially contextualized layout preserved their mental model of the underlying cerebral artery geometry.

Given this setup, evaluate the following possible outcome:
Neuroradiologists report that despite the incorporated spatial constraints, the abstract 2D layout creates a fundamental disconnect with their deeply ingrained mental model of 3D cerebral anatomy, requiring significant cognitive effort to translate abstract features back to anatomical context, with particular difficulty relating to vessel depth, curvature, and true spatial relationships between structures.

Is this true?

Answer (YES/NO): NO